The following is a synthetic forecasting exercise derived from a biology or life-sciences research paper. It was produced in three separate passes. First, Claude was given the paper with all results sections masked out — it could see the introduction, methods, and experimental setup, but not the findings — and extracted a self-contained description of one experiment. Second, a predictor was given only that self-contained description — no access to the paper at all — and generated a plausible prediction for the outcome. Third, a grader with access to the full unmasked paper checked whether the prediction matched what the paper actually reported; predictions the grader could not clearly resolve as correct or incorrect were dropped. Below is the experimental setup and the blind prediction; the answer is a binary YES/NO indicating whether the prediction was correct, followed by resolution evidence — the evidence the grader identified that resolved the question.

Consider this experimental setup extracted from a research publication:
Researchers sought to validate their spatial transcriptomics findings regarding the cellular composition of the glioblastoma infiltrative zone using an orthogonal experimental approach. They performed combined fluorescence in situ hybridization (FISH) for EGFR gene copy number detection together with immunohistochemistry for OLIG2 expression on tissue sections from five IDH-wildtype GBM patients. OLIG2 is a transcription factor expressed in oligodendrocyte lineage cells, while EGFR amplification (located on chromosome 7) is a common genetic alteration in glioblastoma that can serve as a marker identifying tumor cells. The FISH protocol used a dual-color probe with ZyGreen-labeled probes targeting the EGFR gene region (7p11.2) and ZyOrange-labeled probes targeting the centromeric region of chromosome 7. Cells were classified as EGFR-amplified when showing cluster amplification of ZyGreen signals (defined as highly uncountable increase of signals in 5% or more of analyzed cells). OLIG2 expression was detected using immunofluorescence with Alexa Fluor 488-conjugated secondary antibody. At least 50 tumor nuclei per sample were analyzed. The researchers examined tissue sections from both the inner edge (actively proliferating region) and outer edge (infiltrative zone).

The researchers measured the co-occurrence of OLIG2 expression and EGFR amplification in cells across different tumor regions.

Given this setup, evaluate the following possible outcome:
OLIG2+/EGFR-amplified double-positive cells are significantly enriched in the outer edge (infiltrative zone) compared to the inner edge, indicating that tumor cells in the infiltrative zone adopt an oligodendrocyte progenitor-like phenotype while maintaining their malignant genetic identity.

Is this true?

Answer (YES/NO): YES